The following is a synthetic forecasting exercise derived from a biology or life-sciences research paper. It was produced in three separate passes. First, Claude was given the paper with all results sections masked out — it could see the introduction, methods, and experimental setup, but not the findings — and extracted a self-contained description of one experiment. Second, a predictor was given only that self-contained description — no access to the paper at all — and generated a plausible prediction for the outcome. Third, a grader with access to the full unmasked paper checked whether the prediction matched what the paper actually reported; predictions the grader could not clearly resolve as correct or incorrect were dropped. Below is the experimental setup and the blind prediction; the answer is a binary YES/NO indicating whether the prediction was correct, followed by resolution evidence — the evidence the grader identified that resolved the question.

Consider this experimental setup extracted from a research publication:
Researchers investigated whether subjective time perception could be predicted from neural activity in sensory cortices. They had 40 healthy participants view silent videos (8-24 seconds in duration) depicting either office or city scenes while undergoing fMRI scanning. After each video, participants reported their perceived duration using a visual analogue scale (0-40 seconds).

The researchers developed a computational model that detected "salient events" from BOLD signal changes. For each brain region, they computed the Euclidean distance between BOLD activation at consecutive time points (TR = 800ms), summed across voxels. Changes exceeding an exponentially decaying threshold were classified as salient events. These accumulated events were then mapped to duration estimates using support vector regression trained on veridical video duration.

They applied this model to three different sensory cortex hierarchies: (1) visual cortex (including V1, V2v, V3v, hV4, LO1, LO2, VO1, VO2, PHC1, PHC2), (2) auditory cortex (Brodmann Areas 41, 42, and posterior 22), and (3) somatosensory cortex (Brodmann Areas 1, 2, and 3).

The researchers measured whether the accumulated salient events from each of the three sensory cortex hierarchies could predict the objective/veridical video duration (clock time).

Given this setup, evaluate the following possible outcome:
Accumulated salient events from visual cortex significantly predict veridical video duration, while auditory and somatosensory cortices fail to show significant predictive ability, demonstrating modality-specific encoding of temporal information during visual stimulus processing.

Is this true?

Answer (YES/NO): NO